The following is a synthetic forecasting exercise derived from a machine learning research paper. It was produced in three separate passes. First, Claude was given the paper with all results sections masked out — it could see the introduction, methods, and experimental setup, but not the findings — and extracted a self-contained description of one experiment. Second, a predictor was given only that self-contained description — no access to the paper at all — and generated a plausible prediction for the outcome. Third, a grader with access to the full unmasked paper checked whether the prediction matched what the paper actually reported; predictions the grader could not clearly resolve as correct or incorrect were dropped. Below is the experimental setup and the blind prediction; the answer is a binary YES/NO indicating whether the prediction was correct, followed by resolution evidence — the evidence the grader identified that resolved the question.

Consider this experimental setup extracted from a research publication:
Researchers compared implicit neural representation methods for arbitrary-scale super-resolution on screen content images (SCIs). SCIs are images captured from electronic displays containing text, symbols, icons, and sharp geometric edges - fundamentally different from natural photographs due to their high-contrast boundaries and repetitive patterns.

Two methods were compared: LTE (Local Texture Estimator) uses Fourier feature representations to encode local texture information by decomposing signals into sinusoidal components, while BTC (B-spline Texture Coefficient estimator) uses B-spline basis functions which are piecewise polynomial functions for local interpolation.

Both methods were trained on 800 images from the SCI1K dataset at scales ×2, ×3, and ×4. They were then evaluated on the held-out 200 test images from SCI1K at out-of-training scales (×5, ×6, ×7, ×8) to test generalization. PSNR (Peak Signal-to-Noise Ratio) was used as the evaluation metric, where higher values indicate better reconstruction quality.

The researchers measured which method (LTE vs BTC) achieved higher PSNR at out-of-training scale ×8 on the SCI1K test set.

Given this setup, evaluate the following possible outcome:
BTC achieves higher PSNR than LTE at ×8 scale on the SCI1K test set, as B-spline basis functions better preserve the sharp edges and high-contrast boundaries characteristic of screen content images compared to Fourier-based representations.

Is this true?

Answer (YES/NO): YES